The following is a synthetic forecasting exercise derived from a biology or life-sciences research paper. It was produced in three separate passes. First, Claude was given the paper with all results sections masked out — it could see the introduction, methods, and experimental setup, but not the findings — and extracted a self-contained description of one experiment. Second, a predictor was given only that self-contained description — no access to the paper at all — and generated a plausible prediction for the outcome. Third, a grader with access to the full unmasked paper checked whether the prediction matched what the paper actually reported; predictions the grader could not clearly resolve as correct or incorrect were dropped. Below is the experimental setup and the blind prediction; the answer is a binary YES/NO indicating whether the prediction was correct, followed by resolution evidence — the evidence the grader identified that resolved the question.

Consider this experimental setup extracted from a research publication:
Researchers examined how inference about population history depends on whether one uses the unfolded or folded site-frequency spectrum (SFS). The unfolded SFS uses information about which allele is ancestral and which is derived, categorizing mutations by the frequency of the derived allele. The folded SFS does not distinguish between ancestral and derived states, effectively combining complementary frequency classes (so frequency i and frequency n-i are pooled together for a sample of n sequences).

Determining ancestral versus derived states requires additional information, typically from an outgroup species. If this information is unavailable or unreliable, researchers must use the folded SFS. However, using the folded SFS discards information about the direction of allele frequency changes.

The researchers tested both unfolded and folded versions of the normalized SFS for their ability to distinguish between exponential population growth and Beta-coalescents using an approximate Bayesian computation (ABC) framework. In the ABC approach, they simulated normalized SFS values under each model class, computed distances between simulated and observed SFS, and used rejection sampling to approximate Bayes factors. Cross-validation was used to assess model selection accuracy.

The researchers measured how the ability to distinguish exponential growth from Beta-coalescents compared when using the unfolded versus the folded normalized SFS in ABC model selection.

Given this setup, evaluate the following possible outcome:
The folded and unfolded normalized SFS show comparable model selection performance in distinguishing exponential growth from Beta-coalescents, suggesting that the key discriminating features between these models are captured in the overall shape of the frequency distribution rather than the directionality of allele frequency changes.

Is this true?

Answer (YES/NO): NO